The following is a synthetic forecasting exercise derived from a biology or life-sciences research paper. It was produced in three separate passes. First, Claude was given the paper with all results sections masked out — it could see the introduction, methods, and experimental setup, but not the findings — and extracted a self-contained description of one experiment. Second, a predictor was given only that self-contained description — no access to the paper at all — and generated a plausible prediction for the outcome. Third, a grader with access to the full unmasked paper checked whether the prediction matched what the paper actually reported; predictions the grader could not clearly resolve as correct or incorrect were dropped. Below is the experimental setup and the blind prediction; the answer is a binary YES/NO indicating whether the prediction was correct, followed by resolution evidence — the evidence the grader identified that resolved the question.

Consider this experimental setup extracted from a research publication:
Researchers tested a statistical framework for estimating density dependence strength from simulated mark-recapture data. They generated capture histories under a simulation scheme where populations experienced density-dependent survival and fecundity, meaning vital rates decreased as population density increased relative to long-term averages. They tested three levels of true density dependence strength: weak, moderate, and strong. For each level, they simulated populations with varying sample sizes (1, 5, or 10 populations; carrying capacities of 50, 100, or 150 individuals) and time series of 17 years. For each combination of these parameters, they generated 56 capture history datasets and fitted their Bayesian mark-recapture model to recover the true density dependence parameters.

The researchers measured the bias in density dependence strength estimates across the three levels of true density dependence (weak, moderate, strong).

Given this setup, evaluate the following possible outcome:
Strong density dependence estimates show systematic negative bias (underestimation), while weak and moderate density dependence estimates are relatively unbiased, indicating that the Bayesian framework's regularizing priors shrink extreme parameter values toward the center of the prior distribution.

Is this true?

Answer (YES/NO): NO